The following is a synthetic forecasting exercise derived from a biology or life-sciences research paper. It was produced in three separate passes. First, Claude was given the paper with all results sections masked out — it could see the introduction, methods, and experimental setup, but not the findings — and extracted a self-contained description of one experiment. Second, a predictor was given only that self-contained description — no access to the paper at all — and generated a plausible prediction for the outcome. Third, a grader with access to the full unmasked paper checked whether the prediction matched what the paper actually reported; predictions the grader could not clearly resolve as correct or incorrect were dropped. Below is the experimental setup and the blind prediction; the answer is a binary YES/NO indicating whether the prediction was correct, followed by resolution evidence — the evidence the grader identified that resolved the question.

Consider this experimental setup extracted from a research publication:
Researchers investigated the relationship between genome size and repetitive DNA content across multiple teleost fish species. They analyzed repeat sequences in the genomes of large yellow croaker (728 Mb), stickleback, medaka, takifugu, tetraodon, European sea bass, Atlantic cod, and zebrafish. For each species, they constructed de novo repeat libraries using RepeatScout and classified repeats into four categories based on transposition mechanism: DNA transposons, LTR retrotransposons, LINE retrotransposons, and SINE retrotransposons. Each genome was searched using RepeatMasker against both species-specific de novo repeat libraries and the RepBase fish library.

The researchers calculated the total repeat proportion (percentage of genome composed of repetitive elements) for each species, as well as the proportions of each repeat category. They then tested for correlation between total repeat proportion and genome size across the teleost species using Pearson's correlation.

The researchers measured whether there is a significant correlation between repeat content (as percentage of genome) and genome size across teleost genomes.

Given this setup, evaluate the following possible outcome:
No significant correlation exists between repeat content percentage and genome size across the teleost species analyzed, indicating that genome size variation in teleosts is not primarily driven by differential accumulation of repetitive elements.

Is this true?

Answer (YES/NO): NO